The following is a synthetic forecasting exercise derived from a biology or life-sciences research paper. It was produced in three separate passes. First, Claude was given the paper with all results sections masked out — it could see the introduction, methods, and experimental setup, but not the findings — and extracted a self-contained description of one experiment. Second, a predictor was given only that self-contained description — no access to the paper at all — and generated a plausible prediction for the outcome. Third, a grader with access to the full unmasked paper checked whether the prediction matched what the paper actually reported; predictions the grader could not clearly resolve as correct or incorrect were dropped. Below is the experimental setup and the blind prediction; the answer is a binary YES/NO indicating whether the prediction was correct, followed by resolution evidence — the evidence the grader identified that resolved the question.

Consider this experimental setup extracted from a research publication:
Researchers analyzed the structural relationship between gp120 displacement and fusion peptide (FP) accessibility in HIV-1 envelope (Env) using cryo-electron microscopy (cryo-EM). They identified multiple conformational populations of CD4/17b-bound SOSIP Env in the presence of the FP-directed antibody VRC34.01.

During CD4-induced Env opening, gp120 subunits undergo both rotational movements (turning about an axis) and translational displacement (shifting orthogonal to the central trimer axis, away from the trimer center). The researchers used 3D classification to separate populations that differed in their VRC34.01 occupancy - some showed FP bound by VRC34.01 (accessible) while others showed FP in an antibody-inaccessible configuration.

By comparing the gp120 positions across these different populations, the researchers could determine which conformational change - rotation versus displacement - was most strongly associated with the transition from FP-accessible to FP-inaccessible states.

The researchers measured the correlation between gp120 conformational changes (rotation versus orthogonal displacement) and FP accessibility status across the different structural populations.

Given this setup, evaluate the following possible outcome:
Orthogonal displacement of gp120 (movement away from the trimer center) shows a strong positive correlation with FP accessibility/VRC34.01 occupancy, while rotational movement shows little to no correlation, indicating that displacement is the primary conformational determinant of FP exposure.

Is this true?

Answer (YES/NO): NO